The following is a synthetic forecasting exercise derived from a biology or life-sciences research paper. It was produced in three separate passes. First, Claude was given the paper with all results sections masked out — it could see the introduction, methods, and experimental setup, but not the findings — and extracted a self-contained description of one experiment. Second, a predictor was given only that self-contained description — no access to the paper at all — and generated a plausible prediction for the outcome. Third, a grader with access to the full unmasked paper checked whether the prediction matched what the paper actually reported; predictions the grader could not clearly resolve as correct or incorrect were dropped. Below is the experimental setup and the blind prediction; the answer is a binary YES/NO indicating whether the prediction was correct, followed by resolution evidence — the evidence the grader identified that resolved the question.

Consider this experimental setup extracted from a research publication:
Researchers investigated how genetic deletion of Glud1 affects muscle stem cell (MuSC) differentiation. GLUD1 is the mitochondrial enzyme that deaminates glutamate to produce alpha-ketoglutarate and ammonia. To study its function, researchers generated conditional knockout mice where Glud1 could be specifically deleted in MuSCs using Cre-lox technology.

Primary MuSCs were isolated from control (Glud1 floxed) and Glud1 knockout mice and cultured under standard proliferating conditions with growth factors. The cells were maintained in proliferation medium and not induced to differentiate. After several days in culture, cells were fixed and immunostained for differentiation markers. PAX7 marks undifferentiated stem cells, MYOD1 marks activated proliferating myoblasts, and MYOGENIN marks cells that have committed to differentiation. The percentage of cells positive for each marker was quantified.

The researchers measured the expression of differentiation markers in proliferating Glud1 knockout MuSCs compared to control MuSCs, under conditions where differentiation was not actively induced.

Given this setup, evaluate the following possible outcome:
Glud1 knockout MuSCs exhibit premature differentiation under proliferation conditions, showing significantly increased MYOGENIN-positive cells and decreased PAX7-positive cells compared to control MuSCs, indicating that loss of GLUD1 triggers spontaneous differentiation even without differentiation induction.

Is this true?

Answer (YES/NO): NO